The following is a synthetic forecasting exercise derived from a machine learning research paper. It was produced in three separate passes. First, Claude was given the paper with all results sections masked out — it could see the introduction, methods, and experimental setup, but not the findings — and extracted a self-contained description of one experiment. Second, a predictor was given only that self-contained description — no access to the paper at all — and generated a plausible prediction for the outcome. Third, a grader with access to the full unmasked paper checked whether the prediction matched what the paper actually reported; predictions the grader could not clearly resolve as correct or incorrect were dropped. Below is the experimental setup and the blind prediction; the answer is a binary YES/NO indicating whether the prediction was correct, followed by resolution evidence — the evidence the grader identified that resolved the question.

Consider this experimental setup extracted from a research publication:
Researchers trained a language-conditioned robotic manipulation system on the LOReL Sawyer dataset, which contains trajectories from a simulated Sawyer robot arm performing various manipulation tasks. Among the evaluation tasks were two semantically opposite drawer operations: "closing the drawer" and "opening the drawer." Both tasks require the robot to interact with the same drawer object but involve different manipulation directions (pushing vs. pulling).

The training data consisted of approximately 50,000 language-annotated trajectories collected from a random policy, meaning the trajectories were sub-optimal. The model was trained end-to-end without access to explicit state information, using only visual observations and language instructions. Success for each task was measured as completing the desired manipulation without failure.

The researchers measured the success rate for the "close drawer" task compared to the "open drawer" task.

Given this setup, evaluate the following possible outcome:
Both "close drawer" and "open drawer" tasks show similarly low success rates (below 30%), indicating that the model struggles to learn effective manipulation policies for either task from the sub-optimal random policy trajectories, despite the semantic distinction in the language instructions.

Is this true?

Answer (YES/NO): NO